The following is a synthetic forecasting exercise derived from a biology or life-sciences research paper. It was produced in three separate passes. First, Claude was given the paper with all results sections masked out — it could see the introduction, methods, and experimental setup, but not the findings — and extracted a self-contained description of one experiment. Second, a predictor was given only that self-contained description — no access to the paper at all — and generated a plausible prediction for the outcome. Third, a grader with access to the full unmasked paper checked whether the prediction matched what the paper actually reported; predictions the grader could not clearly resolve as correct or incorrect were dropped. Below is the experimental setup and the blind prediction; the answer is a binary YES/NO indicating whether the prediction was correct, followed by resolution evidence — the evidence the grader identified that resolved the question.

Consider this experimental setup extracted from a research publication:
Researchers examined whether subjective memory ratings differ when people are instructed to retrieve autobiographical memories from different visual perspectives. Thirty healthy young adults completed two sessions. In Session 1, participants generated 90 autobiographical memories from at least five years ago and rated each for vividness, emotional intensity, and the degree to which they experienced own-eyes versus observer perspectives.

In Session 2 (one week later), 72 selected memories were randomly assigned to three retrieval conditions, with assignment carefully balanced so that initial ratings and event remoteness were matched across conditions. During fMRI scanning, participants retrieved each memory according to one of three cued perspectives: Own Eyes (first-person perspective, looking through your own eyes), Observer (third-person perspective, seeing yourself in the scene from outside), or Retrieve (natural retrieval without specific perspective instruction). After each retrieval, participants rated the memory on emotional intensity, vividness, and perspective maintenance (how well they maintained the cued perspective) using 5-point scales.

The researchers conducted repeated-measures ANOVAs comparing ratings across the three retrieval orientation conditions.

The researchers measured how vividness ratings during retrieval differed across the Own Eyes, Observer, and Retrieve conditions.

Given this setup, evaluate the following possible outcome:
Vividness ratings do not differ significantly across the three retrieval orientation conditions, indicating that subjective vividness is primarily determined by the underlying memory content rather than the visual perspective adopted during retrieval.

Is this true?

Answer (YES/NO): YES